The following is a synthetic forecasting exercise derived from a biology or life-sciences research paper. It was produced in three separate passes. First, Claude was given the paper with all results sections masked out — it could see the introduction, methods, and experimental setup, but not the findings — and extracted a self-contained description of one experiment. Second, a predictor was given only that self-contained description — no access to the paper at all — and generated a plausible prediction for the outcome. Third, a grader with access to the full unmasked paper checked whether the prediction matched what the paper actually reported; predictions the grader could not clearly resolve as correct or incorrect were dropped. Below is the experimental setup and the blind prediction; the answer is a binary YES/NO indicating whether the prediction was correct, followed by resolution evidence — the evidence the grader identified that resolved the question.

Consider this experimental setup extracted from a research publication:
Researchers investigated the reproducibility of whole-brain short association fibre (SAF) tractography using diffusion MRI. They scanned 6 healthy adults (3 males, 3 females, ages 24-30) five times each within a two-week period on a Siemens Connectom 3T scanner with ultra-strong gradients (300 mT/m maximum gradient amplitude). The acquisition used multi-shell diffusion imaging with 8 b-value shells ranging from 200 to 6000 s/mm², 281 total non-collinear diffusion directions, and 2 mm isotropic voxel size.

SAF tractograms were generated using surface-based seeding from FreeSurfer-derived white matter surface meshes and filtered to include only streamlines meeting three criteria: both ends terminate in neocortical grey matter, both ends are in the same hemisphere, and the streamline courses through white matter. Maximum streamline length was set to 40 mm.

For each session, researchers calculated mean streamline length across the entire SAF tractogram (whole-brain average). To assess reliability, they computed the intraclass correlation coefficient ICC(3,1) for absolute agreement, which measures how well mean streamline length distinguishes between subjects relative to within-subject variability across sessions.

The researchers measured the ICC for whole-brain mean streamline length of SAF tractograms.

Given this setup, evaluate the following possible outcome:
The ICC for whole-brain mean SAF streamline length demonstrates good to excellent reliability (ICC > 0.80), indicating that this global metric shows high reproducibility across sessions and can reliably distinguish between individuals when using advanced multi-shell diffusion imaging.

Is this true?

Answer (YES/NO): NO